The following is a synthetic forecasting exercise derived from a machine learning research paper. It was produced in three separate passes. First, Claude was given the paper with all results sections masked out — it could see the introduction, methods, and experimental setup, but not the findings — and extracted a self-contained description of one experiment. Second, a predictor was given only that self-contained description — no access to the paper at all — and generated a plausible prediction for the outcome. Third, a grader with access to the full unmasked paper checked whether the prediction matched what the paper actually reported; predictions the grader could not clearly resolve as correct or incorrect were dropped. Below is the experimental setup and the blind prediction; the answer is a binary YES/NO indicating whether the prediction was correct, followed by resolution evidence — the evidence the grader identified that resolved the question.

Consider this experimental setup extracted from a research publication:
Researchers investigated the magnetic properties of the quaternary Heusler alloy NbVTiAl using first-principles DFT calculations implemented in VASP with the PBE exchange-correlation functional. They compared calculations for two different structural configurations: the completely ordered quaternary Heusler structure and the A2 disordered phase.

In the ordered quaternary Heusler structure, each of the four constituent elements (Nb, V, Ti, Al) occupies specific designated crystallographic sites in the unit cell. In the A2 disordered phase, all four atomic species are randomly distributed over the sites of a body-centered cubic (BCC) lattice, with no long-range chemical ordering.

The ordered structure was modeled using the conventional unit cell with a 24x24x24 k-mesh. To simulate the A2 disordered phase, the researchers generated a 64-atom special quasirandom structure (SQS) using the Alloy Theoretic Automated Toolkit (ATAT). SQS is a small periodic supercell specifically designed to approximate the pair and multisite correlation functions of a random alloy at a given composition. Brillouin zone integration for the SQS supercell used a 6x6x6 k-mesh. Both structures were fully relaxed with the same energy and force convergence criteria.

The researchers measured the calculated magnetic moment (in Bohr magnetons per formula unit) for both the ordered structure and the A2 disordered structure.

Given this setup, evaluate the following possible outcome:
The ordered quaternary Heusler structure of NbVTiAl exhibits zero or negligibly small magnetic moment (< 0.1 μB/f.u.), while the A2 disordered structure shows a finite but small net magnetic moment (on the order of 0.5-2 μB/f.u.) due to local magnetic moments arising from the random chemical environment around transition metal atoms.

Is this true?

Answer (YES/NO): NO